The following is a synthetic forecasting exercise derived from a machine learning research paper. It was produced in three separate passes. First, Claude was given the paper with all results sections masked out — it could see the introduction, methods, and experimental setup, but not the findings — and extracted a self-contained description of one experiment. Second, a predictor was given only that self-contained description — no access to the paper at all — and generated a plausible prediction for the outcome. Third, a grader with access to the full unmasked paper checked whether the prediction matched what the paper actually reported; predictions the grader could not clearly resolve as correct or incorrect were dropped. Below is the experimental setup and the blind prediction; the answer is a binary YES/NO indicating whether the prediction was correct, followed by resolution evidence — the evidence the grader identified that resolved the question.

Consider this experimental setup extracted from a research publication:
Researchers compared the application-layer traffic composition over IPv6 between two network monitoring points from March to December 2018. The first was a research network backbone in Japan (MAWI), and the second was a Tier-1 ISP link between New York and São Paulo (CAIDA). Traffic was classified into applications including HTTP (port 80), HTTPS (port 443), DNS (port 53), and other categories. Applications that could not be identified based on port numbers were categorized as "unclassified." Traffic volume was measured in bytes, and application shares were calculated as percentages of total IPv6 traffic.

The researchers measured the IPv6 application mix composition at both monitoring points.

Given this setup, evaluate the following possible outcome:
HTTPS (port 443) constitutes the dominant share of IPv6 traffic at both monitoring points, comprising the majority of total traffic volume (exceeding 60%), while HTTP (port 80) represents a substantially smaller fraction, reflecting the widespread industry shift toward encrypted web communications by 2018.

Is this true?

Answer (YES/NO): NO